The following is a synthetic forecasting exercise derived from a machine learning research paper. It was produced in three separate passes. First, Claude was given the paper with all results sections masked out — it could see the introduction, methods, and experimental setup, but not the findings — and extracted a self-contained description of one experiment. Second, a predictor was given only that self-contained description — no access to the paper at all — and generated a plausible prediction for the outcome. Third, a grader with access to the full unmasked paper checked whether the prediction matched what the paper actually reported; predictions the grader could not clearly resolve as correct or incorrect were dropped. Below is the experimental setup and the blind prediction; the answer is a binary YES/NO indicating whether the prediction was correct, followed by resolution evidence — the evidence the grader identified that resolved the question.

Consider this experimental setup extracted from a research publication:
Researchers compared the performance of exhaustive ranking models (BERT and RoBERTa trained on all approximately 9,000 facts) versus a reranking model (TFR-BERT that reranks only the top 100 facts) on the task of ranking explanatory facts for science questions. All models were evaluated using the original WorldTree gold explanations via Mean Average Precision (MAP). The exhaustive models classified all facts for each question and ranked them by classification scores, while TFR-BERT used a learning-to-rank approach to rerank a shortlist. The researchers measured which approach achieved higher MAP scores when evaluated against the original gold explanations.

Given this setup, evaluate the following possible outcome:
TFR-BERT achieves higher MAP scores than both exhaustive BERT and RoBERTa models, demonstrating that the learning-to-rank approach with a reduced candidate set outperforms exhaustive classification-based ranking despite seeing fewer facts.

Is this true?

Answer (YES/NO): NO